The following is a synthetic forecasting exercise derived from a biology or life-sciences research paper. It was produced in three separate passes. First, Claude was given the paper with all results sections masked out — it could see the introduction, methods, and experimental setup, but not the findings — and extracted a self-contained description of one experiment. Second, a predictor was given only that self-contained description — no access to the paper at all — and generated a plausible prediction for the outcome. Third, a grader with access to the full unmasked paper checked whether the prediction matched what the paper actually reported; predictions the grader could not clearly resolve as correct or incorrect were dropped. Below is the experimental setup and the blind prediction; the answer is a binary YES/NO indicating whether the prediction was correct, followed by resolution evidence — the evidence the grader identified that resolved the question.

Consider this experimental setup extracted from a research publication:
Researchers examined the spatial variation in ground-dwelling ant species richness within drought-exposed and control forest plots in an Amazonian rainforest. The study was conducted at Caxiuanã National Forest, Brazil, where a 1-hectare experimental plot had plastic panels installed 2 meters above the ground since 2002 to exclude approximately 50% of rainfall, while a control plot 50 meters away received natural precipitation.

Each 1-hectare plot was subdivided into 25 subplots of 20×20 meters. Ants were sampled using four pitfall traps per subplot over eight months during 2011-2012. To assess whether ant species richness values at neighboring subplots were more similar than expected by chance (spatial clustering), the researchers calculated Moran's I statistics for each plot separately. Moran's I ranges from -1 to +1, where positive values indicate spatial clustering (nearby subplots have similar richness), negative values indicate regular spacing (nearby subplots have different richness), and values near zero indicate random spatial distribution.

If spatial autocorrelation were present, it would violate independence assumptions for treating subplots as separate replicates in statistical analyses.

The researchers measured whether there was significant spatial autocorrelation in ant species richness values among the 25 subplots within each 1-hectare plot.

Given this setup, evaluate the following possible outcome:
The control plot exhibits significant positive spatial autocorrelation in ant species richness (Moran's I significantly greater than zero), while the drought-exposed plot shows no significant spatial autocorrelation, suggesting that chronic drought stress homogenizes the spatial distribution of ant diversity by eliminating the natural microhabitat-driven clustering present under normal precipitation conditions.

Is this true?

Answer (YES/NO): NO